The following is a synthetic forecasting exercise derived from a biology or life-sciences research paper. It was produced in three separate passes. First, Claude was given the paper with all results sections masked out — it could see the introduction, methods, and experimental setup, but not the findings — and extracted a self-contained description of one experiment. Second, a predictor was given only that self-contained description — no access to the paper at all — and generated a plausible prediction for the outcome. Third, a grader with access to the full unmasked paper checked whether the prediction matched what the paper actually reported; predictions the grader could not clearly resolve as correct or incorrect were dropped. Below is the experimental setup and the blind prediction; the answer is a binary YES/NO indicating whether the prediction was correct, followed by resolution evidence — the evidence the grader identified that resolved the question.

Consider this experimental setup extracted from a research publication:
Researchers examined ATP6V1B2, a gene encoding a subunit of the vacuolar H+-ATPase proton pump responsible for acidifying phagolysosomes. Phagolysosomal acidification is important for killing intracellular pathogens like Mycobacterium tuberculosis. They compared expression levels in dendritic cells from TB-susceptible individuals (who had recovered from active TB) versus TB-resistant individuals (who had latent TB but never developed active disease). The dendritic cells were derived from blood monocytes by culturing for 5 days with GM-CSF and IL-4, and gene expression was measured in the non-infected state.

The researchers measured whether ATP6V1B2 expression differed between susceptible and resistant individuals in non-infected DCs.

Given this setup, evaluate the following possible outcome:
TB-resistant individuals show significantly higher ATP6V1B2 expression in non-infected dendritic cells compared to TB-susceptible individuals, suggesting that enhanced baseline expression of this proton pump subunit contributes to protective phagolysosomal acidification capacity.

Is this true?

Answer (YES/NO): NO